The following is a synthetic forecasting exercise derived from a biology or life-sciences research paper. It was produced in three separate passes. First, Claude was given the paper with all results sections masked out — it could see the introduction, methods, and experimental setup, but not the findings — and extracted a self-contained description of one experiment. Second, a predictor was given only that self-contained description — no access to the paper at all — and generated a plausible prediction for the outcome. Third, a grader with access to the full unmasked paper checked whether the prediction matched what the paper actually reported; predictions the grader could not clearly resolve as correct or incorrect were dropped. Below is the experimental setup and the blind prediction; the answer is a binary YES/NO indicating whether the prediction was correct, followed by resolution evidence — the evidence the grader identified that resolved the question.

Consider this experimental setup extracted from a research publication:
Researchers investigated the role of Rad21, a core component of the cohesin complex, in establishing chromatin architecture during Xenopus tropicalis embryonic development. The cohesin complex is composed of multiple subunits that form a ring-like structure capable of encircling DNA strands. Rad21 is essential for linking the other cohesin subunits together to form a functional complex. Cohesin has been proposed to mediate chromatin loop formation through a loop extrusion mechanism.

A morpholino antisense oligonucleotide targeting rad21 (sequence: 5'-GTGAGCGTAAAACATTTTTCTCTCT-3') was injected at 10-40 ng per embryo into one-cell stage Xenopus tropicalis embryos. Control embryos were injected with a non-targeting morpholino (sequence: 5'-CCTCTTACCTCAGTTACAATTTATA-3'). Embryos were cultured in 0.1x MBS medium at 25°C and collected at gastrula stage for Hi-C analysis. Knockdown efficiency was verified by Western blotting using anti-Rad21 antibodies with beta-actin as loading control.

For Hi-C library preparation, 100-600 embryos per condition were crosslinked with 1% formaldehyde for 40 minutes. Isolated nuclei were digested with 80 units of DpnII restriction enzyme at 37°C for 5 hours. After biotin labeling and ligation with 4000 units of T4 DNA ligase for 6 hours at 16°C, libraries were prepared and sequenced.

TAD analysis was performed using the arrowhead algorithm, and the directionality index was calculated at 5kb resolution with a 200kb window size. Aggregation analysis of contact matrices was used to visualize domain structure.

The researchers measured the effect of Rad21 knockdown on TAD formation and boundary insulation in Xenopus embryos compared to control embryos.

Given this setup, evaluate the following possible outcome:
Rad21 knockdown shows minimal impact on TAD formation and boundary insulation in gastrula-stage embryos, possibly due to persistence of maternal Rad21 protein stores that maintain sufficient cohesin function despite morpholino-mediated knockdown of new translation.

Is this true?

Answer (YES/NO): NO